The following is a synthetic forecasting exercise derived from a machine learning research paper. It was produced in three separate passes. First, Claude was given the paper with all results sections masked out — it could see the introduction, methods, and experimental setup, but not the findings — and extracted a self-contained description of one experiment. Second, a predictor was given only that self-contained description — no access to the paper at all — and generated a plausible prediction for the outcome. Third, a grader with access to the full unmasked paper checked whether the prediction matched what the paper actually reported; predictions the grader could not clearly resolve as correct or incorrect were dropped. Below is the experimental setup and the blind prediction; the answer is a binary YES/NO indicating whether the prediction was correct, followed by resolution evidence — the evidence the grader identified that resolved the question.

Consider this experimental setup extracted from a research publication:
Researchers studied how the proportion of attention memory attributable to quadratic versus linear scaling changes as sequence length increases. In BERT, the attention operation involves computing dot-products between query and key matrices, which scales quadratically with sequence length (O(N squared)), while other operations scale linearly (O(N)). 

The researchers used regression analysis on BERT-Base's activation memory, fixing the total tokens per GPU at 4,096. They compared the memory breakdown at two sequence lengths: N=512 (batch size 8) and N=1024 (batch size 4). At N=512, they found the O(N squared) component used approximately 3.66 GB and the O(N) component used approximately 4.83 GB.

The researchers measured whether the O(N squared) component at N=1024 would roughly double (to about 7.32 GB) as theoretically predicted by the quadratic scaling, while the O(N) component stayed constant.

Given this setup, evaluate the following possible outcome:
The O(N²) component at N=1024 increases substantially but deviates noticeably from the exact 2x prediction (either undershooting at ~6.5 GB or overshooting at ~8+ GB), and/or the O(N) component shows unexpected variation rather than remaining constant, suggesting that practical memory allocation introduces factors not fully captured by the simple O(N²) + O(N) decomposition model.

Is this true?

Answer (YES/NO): NO